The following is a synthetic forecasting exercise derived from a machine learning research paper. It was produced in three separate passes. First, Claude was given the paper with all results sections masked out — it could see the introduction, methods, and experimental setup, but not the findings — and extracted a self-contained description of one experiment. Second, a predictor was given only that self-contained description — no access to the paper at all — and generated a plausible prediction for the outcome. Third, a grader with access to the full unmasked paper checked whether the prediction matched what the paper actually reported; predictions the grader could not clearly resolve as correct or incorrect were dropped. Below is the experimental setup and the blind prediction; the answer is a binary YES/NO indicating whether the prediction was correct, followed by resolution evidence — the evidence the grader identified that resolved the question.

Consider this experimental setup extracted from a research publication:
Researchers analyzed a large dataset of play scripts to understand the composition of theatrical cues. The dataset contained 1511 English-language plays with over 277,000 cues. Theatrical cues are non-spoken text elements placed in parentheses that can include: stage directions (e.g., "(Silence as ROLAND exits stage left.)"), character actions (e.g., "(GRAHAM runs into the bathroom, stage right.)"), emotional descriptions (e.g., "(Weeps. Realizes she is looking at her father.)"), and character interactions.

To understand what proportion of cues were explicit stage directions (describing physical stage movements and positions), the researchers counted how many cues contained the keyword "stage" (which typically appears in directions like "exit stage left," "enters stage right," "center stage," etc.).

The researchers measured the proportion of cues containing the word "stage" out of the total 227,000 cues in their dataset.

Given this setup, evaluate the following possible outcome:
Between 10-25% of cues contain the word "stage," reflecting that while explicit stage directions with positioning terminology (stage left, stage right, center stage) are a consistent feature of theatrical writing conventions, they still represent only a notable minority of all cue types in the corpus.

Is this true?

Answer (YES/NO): NO